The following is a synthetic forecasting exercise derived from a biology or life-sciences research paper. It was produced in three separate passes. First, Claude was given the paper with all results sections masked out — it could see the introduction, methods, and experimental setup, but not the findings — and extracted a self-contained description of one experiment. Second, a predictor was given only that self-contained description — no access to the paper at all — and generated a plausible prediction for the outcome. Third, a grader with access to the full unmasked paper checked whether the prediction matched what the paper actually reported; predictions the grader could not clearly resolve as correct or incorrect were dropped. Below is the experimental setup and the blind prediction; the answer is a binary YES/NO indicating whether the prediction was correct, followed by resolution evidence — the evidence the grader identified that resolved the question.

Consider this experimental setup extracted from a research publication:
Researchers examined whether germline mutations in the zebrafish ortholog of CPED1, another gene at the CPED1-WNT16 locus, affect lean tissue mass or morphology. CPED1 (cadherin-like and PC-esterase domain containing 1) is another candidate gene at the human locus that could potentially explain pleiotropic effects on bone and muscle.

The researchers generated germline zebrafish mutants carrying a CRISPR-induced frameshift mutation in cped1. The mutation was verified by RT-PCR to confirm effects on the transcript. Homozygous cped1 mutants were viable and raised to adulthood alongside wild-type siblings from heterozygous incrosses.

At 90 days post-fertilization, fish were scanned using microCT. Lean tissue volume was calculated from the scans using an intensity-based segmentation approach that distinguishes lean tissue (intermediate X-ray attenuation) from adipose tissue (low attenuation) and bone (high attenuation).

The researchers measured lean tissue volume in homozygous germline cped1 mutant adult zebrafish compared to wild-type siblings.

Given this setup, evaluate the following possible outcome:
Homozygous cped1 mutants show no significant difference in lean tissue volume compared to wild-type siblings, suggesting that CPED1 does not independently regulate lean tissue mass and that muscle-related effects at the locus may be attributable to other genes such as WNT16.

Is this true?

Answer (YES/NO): YES